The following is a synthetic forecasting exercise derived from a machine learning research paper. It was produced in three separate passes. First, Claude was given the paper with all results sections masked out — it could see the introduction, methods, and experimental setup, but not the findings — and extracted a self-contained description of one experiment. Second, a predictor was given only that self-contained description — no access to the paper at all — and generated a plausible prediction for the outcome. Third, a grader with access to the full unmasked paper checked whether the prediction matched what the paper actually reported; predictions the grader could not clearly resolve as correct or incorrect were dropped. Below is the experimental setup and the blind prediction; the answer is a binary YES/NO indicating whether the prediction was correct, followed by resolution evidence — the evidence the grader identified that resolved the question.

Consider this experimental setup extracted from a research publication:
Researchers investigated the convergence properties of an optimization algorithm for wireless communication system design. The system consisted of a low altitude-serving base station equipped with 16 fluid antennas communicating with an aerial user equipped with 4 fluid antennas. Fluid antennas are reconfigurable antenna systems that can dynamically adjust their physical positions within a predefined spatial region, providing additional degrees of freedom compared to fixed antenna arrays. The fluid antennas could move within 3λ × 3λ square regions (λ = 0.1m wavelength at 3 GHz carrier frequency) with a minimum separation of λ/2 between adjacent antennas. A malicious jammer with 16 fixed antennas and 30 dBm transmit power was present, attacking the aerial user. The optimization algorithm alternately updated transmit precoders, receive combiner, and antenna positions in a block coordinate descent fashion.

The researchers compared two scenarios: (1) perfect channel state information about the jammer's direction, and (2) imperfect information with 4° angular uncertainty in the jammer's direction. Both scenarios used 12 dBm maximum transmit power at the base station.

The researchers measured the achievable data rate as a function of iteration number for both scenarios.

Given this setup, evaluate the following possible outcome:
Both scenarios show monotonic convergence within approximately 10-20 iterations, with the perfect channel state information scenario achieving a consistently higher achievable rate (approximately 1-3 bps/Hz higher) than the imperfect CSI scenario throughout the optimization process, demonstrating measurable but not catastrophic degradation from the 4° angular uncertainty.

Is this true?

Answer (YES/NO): NO